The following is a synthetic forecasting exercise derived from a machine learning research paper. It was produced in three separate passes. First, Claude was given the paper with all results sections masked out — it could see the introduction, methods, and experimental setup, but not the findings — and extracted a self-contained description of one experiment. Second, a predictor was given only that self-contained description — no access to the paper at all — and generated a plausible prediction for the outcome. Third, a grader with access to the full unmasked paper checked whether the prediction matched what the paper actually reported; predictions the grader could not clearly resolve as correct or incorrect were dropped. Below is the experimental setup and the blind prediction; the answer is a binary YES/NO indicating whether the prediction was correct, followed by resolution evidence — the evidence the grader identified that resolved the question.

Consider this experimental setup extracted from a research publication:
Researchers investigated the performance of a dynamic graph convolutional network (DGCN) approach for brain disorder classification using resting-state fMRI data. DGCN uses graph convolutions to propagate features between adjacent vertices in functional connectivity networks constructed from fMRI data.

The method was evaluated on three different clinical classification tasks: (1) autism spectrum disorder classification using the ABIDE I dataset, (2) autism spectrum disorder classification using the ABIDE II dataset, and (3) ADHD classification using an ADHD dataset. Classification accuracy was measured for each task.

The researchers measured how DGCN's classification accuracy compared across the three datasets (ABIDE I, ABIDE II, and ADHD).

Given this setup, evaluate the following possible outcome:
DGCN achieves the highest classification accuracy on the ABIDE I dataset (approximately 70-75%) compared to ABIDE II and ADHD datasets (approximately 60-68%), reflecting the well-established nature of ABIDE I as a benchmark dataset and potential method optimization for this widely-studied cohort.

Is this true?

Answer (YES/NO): NO